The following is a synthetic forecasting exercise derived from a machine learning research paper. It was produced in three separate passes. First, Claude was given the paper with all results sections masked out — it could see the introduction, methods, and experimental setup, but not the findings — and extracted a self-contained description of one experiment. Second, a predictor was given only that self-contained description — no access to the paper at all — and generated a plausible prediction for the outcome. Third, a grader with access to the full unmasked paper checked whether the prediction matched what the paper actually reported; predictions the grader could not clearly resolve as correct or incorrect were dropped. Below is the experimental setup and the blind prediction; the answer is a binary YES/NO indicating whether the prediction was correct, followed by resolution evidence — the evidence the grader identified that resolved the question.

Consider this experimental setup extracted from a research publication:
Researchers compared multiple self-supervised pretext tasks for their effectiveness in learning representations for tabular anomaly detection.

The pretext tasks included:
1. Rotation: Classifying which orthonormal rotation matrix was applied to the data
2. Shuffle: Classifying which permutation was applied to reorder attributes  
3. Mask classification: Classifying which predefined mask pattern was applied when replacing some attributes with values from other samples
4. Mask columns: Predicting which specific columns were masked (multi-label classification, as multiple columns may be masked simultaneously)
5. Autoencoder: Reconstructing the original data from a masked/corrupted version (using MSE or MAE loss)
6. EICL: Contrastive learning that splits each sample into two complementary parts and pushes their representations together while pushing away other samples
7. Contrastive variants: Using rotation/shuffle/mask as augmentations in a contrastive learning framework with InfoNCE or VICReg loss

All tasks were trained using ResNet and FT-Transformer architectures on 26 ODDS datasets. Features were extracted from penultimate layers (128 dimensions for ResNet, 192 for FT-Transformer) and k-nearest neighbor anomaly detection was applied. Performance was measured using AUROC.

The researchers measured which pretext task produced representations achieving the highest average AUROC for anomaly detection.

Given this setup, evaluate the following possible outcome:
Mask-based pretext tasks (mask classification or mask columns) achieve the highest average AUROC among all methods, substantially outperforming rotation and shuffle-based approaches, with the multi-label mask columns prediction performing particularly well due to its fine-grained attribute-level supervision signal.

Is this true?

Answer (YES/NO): NO